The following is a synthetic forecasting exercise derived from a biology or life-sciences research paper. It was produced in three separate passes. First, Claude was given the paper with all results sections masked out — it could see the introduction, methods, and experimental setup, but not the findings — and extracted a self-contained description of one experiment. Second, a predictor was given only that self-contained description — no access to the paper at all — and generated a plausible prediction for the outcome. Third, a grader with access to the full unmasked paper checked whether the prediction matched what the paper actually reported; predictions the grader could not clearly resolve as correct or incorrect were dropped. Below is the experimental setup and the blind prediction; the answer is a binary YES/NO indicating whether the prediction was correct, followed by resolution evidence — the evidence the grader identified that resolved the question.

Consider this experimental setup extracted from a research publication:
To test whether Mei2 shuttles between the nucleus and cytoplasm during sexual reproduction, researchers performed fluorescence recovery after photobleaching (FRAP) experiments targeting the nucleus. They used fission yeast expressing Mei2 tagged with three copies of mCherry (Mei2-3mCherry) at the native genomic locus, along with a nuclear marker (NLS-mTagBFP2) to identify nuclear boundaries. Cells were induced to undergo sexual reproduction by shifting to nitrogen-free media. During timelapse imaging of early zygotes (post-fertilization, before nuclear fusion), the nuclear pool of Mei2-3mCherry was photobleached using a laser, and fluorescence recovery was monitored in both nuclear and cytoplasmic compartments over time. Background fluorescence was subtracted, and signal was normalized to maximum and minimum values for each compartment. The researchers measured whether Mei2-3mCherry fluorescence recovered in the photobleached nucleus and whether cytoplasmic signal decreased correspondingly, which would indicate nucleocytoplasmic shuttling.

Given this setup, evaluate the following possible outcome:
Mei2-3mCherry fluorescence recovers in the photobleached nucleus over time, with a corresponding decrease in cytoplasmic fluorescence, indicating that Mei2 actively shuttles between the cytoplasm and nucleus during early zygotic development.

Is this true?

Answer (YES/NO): YES